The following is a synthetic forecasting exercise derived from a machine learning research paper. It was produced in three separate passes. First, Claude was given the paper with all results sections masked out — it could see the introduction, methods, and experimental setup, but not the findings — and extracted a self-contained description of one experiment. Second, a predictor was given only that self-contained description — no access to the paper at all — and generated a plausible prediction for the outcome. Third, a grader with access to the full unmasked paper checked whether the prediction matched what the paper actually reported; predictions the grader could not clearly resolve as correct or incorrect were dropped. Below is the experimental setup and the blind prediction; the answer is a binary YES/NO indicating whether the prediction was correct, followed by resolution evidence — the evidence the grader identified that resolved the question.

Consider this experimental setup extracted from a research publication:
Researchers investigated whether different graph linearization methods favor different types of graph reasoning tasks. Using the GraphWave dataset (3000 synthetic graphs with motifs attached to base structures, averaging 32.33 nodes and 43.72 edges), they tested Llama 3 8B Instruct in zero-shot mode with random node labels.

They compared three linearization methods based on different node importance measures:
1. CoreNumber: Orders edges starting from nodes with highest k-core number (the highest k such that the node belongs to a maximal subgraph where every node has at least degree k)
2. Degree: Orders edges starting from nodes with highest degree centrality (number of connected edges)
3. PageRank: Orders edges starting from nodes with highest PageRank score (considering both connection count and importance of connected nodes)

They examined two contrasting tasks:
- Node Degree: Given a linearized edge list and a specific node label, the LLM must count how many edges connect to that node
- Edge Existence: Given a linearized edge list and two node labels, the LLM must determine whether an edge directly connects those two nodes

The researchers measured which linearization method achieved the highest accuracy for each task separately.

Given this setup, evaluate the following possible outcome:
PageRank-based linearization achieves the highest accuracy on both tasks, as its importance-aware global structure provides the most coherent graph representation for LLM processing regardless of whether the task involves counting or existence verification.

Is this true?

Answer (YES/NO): NO